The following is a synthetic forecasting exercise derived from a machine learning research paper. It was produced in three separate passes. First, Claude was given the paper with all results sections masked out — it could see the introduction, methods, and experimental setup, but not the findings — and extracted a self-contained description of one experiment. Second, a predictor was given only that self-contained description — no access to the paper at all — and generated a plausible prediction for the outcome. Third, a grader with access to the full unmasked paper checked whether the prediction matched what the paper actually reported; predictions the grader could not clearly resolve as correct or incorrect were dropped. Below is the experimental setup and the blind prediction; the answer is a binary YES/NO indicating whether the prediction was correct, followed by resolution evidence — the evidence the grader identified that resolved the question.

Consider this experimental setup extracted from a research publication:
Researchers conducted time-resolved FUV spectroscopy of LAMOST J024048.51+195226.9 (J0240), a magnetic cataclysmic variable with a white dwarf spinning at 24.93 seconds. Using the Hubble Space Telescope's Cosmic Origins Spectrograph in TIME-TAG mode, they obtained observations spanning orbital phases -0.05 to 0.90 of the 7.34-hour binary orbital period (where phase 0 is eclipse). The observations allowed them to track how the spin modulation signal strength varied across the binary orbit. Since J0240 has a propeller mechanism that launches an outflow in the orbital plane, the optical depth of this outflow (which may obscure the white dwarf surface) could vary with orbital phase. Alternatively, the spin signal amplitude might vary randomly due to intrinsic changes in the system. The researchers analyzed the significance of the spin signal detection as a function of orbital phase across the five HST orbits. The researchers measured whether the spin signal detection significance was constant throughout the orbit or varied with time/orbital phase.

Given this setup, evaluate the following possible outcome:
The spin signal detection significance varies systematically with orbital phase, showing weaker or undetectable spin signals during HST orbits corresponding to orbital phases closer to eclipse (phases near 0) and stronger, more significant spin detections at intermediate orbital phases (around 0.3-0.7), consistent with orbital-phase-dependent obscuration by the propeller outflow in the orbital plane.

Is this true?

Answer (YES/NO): NO